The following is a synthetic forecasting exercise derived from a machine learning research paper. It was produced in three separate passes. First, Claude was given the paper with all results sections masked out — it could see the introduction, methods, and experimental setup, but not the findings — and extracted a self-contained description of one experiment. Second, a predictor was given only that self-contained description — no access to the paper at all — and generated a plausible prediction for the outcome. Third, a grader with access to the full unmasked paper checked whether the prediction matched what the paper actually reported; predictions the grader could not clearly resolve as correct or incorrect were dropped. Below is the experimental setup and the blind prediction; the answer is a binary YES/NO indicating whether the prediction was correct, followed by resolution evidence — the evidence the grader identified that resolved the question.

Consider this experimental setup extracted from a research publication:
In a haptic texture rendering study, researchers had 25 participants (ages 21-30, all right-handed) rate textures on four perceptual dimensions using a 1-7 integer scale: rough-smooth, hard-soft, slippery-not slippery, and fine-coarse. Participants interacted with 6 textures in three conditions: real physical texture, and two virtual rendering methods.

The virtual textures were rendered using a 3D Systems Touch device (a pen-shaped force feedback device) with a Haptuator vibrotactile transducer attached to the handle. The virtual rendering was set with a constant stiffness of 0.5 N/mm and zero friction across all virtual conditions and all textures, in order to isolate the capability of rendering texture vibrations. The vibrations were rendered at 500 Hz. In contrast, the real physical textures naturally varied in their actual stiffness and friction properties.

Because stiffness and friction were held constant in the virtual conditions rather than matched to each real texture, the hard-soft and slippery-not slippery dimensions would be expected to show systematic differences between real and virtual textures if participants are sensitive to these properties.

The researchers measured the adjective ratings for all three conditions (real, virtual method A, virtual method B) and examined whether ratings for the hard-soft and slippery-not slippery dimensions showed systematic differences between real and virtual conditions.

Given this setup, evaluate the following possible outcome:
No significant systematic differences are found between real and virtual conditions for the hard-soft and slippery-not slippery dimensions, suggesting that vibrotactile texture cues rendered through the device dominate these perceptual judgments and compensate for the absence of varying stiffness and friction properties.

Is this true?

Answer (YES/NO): NO